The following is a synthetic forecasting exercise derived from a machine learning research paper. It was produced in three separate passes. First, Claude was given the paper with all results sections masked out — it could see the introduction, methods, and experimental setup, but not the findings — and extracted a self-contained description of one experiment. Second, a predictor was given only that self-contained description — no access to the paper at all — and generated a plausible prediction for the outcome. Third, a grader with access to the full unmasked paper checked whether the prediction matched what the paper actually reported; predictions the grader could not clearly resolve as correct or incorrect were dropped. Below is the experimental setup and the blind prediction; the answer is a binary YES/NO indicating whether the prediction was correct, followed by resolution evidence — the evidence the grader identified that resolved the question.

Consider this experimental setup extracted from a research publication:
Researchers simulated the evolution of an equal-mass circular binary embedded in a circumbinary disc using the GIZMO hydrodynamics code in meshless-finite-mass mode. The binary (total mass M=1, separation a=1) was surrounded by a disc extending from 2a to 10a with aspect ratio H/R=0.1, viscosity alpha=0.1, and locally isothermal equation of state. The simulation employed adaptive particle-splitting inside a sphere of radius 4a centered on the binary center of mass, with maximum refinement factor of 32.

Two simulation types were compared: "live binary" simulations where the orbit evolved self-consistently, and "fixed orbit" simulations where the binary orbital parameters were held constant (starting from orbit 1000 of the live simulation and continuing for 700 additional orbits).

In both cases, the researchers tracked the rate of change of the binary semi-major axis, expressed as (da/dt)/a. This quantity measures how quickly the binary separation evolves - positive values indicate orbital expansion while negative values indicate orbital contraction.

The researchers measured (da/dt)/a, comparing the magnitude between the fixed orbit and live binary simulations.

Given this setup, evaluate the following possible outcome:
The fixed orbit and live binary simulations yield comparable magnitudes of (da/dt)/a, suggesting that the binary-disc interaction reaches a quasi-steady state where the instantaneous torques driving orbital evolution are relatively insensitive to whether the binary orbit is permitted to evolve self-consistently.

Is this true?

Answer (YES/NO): NO